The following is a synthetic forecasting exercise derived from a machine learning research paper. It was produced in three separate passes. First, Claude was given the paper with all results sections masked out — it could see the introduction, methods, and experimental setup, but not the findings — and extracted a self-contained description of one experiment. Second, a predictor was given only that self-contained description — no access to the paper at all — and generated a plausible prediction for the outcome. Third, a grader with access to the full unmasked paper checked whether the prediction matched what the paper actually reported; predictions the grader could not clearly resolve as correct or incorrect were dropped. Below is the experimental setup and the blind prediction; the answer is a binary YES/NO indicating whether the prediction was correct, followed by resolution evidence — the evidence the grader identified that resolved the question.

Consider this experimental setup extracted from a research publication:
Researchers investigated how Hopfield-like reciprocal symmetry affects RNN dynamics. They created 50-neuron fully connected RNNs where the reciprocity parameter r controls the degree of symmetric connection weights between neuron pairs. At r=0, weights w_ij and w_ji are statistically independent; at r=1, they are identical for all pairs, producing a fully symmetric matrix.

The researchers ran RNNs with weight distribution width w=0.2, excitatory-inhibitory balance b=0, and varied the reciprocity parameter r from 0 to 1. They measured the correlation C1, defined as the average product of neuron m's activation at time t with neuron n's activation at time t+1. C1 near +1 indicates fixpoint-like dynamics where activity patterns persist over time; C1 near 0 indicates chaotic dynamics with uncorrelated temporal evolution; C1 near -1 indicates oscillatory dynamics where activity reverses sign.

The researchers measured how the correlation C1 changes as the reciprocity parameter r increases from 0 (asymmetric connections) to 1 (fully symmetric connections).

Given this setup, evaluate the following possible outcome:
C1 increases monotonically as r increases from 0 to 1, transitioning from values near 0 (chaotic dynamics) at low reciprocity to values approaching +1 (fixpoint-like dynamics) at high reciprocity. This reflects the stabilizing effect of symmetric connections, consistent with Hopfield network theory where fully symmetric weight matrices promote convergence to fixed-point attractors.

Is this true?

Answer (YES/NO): NO